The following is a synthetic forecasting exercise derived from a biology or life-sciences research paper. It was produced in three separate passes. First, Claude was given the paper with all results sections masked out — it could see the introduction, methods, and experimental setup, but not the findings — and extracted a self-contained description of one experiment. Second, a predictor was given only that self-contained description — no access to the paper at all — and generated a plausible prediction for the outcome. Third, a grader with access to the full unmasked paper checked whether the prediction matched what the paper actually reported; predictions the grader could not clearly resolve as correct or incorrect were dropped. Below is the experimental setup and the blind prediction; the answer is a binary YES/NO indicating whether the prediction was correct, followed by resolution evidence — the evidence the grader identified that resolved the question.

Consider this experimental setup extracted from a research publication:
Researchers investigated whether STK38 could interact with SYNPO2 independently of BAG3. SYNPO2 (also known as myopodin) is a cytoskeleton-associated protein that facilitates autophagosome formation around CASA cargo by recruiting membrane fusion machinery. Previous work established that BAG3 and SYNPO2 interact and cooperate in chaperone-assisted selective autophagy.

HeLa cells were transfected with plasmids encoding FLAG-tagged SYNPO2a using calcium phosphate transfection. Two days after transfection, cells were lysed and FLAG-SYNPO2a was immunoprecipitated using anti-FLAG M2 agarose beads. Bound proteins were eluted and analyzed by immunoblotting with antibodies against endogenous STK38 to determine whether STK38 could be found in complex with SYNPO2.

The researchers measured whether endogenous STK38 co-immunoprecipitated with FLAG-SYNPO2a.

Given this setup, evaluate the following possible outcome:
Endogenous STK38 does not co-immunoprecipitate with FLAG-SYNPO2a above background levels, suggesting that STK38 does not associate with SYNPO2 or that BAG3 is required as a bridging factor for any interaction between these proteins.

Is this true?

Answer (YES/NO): YES